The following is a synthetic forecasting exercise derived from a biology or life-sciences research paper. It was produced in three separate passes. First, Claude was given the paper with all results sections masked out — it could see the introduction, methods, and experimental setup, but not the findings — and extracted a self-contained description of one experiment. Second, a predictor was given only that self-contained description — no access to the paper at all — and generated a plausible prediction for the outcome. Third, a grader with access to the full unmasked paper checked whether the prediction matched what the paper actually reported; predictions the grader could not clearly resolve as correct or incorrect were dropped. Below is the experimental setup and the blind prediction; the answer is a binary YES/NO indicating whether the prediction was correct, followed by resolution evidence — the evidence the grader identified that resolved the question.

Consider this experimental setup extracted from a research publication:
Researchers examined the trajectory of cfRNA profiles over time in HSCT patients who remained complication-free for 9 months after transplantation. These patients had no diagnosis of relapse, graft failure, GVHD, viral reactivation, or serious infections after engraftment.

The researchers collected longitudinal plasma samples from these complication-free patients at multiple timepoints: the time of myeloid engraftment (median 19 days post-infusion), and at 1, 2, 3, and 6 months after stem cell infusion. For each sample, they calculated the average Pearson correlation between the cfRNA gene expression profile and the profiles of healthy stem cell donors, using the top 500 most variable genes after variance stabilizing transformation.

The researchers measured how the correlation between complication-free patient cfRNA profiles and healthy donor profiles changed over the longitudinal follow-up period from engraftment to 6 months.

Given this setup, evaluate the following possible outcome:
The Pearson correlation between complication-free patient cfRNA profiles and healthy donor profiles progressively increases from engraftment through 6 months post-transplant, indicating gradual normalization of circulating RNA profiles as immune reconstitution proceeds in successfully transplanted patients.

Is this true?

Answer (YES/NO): YES